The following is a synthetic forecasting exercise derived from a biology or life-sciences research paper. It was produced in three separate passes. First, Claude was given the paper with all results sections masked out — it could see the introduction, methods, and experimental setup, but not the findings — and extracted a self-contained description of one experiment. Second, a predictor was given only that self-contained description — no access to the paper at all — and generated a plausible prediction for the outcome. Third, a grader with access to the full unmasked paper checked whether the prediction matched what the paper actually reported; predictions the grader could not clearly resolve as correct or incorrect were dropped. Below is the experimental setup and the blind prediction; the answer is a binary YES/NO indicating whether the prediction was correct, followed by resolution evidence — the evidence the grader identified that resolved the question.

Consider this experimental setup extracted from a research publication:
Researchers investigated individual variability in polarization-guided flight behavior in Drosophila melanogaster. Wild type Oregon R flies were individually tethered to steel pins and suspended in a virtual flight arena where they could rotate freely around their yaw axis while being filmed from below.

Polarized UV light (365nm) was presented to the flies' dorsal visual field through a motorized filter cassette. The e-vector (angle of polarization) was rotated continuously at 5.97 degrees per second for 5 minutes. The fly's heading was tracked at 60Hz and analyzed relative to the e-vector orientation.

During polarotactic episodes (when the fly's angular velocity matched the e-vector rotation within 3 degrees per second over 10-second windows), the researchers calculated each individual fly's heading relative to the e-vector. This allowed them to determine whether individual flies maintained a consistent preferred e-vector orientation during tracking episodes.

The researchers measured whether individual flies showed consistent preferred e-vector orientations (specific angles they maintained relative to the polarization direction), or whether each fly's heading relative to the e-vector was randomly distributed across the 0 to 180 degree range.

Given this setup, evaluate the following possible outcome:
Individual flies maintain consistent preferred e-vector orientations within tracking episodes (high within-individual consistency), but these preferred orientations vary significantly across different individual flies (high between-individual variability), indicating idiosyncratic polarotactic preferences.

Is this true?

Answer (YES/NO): YES